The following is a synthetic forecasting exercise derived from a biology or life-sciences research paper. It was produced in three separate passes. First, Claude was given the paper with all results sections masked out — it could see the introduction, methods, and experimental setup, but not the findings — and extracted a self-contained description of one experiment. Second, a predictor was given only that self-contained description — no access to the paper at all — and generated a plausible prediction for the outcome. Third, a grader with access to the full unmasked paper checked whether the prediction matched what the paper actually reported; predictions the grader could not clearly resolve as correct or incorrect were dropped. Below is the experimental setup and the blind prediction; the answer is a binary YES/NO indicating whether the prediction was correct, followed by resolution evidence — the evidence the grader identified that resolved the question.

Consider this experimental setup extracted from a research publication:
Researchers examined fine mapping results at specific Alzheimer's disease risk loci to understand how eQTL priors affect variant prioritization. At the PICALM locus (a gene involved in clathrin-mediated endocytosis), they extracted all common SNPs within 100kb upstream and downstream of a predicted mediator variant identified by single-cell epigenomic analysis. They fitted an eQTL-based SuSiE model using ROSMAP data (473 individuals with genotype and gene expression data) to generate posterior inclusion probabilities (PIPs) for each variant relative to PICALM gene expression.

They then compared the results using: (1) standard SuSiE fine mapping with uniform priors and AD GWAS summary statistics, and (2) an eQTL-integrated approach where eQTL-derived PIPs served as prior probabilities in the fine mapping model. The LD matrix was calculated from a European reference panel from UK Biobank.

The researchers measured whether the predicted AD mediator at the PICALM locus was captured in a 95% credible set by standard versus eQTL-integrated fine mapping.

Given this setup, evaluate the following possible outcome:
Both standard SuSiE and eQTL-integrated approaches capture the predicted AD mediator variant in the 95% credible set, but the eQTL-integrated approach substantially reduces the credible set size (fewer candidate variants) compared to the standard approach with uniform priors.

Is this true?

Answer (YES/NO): NO